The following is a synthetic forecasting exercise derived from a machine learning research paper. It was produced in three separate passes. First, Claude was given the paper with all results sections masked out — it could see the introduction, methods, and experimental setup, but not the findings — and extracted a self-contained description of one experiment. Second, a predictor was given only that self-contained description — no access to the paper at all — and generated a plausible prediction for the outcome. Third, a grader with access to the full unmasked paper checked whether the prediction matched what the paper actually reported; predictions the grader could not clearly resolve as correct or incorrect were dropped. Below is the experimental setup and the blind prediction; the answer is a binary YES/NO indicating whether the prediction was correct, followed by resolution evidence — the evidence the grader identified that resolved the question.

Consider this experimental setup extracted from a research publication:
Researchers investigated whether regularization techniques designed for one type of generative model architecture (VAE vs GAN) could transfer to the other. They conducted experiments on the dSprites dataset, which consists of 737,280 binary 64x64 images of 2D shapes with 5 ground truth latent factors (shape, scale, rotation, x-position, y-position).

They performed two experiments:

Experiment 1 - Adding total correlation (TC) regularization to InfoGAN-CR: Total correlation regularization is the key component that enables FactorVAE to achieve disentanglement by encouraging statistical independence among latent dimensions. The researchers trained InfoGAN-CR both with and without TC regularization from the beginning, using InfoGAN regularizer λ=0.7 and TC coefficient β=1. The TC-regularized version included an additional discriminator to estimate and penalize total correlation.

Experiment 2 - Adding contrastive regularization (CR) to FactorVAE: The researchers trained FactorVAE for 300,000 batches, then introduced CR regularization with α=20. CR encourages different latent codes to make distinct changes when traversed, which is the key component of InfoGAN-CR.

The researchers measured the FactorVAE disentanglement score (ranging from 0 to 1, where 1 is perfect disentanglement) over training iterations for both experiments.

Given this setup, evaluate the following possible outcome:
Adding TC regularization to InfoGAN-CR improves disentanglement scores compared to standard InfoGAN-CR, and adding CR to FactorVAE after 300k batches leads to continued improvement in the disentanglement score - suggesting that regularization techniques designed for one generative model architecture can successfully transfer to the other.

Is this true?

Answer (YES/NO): NO